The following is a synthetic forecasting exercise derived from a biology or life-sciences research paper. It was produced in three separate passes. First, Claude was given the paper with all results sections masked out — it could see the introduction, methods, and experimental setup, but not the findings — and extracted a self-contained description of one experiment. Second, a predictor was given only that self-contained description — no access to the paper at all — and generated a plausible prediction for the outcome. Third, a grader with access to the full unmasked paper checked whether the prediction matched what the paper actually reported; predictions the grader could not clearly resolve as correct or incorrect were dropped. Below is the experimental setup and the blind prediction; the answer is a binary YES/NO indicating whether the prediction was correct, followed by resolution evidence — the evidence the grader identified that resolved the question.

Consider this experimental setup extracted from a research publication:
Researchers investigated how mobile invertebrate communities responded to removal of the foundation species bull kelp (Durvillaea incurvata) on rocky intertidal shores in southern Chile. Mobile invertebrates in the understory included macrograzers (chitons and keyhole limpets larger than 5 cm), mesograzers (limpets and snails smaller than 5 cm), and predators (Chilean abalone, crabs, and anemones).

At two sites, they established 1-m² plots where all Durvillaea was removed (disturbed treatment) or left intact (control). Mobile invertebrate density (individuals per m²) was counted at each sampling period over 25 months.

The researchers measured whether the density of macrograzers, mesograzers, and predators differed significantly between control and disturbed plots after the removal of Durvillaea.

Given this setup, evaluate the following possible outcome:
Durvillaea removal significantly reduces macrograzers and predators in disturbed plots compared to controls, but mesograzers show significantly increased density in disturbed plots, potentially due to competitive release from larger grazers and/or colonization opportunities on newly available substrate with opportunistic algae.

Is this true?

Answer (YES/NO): NO